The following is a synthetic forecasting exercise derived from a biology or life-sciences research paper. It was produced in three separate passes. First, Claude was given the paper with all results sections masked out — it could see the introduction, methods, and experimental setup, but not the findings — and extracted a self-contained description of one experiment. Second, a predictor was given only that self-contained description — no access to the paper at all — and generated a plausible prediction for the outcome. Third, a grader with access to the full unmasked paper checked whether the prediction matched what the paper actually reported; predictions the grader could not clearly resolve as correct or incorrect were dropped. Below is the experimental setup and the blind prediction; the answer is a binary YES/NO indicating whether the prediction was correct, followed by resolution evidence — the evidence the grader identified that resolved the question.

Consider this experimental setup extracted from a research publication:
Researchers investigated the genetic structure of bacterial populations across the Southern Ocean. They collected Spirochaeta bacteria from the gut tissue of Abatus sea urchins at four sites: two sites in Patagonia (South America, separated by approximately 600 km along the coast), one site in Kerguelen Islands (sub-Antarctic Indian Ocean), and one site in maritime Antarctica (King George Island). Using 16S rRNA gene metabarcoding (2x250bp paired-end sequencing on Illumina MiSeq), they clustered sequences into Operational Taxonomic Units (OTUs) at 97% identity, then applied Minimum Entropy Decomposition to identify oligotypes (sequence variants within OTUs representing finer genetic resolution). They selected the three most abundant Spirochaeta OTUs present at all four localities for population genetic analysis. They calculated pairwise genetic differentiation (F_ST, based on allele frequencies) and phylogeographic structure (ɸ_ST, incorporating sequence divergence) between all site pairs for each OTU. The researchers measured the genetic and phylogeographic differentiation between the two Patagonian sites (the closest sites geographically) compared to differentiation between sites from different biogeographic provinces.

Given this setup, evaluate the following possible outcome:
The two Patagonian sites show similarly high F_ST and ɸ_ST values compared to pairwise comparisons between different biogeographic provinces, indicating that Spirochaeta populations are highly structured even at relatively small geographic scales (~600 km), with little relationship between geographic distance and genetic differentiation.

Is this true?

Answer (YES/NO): NO